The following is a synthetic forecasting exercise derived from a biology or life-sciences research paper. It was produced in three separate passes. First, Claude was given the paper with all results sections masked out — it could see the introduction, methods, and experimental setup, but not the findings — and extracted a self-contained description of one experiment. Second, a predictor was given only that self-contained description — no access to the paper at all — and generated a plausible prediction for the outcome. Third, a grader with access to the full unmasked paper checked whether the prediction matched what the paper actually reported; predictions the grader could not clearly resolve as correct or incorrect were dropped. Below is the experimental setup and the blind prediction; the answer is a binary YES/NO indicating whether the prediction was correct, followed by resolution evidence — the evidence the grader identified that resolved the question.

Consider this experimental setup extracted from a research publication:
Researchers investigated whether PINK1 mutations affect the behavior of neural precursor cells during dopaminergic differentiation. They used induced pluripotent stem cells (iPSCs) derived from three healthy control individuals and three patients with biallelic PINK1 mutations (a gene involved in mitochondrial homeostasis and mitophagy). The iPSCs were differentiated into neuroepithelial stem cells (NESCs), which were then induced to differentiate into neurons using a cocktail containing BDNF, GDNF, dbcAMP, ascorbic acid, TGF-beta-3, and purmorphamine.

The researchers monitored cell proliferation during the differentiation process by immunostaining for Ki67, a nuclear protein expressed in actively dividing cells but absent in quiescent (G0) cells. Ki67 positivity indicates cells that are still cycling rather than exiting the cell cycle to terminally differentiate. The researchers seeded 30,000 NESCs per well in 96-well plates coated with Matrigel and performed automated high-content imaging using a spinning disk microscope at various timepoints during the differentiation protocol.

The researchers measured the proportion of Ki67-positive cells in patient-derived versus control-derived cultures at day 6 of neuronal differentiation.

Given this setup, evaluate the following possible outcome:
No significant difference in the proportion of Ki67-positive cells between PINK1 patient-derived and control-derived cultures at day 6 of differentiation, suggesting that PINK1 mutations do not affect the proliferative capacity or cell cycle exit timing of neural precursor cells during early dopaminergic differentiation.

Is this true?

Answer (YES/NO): NO